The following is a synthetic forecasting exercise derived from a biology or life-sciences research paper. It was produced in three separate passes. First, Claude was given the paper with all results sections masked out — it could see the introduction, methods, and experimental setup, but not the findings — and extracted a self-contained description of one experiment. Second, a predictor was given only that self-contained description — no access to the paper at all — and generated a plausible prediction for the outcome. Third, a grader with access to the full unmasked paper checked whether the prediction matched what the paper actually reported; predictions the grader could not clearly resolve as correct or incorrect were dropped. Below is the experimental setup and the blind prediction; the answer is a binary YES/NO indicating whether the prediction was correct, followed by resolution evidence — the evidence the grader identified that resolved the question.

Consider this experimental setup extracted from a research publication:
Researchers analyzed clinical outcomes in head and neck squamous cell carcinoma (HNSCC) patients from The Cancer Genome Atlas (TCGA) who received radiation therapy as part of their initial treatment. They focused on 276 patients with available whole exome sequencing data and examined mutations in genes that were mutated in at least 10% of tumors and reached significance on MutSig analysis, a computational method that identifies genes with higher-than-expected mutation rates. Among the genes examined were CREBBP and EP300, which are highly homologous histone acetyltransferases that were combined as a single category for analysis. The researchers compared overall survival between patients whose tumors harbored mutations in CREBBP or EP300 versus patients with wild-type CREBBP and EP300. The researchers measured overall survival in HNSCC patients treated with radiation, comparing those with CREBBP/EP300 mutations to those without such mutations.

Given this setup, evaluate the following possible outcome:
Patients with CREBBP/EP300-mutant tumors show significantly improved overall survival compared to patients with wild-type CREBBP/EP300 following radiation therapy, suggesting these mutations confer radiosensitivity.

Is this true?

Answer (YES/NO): NO